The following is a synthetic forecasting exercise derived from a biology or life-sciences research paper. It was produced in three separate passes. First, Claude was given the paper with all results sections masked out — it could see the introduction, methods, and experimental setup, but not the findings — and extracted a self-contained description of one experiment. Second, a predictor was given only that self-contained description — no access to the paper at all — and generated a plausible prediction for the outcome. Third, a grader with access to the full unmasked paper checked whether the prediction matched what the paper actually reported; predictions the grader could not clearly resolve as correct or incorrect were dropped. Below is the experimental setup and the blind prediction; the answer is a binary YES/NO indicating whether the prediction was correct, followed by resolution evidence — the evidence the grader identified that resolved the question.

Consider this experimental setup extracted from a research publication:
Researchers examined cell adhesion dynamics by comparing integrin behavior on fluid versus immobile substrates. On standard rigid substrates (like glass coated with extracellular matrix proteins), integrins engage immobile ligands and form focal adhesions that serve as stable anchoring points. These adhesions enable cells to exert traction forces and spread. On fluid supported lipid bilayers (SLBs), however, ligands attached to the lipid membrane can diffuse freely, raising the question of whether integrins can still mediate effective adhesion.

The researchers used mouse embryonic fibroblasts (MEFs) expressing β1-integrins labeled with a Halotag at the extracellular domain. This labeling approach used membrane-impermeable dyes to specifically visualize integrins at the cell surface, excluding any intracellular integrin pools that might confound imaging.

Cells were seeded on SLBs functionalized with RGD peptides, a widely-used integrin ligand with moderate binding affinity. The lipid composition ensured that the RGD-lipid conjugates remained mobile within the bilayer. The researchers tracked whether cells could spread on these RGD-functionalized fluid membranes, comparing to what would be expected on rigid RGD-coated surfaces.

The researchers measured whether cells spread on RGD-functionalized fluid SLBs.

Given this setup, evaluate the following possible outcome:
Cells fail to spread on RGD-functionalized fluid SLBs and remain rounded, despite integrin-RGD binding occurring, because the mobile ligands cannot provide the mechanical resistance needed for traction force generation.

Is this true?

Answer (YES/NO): YES